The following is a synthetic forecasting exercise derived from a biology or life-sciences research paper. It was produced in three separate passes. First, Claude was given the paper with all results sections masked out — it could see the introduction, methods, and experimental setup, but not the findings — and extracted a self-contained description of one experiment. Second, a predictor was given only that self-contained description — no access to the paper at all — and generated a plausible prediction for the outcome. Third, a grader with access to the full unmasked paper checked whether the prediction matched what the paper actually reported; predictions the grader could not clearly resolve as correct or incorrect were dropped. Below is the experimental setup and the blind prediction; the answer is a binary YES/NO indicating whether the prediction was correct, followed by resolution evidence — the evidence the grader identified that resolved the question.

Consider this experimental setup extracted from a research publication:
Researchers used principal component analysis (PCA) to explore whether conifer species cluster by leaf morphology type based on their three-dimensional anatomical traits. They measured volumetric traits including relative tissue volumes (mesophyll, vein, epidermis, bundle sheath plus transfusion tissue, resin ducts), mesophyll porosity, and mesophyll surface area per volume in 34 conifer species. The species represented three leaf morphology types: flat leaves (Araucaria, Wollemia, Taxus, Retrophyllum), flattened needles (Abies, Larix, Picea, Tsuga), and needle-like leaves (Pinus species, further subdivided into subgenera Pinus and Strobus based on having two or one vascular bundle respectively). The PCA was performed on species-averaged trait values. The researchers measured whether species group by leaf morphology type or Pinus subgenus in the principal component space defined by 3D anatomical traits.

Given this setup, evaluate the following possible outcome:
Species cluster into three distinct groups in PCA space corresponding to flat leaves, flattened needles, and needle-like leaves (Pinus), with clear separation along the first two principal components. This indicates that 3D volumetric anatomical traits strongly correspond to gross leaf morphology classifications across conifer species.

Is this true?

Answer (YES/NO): NO